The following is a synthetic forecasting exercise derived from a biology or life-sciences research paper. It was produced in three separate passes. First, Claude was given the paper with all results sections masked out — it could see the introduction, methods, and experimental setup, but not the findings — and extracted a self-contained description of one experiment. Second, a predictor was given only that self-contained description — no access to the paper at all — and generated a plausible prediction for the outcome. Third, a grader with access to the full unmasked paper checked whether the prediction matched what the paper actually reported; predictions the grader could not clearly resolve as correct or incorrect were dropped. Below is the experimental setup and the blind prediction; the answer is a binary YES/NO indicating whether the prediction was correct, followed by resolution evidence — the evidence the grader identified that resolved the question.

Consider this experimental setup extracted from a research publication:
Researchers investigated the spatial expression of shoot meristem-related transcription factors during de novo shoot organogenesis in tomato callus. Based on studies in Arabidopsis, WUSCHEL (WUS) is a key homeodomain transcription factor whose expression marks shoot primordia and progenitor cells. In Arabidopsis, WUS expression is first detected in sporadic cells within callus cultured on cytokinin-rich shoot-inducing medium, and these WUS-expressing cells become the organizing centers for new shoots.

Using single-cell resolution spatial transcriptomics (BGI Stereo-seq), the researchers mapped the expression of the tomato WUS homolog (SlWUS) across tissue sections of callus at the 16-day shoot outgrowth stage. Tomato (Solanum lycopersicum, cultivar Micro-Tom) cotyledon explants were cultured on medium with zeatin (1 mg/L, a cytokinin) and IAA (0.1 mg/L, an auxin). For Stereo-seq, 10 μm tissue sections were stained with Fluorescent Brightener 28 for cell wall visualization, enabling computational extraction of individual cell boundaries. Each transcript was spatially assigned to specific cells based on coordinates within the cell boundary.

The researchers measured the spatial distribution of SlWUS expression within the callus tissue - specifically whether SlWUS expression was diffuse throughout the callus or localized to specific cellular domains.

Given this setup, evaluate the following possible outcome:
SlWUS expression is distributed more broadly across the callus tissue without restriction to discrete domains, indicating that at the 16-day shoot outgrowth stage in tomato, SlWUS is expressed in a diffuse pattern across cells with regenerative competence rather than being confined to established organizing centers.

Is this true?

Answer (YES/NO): NO